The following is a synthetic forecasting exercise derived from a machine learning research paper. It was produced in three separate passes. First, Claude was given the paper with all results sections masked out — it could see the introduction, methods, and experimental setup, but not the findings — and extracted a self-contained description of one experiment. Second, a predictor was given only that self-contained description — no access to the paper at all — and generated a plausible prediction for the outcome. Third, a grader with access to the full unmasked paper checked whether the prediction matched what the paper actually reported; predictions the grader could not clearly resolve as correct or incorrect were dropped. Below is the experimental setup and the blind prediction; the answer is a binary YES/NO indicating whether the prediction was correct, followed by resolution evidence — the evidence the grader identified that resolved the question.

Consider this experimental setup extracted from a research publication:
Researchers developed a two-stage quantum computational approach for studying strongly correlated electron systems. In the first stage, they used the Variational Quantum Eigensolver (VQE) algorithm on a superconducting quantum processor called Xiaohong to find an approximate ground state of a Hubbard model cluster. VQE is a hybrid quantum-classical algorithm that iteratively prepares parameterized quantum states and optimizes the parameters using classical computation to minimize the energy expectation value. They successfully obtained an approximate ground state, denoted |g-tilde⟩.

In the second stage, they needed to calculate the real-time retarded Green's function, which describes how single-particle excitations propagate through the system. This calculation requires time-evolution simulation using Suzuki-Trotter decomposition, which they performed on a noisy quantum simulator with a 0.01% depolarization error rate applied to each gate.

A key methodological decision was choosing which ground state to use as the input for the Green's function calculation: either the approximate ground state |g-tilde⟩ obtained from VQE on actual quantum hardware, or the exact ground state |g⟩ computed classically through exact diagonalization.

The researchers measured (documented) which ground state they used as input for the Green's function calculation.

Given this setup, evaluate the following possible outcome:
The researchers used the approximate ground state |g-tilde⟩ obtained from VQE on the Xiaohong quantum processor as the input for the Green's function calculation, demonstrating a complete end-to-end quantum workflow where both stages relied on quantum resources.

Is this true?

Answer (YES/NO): NO